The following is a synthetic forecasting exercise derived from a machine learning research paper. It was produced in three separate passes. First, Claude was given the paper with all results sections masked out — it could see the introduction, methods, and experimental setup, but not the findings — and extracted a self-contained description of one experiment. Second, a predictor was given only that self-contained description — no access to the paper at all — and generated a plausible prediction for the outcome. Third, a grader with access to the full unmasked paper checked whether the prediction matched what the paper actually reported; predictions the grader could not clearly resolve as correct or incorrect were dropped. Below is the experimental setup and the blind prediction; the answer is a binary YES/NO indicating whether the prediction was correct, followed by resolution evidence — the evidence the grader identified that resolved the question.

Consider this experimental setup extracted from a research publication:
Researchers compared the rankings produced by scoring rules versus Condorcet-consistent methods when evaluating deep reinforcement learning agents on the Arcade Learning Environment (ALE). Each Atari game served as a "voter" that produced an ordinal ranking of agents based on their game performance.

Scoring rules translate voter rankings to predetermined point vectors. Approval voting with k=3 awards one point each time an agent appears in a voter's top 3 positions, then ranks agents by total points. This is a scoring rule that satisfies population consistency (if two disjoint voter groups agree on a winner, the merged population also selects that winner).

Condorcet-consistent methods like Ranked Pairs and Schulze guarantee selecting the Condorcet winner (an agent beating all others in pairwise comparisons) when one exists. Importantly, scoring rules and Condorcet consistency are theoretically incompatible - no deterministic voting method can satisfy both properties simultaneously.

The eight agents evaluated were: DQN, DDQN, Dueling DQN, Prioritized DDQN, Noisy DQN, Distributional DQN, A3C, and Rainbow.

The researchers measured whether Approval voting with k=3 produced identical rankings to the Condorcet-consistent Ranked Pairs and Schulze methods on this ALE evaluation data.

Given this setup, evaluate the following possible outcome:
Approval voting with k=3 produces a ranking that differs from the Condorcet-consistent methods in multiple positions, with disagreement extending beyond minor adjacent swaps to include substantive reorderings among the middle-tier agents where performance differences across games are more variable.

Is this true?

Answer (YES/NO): NO